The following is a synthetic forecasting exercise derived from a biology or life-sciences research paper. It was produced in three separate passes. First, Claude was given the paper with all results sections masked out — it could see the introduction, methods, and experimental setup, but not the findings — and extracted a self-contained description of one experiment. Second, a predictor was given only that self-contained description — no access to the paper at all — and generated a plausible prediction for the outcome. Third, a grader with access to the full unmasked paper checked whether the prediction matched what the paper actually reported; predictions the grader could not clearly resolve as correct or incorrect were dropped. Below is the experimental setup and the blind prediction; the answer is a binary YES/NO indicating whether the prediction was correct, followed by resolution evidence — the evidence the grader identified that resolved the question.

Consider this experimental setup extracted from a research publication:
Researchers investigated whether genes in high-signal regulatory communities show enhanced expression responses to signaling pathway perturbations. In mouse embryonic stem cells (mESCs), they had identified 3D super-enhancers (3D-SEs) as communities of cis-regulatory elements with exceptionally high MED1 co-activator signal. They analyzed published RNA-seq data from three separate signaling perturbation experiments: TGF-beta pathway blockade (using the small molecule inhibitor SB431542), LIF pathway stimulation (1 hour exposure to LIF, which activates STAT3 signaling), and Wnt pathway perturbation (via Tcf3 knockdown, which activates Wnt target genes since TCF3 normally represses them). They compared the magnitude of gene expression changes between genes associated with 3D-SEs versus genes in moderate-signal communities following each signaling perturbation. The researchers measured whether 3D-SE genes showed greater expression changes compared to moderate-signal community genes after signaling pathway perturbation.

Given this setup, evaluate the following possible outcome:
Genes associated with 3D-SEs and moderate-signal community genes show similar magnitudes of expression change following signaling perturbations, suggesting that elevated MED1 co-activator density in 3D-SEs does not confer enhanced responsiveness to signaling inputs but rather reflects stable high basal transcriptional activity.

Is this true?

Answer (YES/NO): NO